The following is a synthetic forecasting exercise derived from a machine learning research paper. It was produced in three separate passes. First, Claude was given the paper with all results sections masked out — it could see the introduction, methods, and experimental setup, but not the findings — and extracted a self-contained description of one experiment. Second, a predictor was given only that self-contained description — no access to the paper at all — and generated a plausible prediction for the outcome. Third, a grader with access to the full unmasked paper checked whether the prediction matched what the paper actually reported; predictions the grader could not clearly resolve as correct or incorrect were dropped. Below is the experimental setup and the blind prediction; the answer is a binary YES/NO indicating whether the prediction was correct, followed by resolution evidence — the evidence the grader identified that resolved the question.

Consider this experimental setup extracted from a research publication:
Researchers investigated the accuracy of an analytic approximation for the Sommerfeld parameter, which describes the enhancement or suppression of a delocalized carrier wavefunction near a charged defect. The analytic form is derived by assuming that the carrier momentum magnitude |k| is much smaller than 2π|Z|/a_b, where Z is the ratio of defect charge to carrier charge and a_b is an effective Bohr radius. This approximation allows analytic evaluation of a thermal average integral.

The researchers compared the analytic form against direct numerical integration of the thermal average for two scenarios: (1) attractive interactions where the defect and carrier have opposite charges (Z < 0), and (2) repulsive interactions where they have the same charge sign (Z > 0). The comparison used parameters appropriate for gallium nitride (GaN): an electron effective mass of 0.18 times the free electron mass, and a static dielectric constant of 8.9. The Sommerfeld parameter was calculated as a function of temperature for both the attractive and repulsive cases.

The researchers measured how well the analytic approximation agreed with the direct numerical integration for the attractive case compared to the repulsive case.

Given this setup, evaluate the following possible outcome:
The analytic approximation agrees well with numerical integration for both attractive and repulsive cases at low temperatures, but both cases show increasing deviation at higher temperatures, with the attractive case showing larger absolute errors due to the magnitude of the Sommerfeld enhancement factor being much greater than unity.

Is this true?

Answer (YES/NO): NO